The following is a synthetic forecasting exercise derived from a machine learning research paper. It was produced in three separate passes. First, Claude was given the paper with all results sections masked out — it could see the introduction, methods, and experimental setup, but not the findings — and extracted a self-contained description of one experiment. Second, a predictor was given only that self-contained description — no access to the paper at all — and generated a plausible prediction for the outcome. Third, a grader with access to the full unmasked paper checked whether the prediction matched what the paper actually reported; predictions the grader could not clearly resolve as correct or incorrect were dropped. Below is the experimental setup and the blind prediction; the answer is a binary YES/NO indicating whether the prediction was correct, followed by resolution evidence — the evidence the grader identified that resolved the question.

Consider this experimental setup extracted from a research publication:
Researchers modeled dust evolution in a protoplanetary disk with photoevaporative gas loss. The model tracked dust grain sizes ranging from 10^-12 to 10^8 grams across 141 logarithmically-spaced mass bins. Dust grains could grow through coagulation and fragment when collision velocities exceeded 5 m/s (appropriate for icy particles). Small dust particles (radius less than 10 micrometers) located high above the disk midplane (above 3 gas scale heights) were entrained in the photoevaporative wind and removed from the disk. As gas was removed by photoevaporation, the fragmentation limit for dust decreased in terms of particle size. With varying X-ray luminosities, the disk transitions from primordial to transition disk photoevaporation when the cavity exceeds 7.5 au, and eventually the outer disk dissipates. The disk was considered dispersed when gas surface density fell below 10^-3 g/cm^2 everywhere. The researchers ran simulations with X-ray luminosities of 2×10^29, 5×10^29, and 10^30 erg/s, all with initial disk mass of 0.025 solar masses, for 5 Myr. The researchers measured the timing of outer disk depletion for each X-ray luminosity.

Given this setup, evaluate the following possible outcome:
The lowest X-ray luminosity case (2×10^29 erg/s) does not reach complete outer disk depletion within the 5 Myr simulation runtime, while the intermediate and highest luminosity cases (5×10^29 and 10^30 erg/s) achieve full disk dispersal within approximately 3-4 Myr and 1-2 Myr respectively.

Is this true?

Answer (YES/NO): YES